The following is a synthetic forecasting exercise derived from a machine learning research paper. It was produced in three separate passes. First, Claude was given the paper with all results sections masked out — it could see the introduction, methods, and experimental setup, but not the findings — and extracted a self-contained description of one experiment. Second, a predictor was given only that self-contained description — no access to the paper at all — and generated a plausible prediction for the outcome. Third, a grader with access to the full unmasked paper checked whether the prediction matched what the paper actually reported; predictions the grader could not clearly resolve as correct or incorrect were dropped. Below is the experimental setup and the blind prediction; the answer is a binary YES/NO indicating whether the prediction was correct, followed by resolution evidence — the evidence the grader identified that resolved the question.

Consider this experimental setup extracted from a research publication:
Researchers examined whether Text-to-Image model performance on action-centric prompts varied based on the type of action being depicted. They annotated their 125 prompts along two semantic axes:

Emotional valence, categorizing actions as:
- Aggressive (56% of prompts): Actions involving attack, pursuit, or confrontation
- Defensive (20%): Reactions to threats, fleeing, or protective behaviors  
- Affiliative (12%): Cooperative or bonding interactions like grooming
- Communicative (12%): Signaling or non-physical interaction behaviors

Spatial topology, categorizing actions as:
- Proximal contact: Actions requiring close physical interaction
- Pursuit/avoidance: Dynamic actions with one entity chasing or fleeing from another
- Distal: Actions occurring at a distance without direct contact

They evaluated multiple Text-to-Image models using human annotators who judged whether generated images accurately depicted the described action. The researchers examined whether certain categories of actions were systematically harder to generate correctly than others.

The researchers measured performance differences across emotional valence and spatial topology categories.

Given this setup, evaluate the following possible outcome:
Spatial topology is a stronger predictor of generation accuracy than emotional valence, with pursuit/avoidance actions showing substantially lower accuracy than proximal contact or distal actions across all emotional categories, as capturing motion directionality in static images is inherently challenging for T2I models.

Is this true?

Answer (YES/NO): NO